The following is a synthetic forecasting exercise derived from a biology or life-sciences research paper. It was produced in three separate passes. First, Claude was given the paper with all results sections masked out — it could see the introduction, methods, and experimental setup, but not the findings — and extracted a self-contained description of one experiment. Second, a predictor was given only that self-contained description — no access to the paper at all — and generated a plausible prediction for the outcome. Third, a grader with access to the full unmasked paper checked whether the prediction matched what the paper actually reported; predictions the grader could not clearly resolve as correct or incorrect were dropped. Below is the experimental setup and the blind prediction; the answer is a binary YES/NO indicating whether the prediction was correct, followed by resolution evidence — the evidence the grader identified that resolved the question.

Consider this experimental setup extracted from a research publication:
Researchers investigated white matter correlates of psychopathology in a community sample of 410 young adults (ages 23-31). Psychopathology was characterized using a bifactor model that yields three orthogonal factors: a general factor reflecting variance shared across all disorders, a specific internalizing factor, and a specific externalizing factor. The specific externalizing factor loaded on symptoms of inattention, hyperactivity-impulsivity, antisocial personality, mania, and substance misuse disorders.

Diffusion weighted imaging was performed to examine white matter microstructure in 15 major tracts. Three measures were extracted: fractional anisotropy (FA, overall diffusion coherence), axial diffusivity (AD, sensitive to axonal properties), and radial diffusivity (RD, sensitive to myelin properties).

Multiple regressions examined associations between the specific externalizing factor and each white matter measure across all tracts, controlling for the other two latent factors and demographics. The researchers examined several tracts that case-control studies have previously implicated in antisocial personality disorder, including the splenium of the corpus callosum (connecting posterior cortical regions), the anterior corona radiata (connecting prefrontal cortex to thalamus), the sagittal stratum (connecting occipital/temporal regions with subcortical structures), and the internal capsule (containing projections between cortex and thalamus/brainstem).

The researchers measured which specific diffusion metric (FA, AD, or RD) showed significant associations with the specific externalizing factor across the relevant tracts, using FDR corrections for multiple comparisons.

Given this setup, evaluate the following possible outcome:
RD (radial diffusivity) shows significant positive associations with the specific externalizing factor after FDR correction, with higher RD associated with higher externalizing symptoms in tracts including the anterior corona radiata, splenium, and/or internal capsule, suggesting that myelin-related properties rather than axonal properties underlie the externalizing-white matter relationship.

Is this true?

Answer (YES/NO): NO